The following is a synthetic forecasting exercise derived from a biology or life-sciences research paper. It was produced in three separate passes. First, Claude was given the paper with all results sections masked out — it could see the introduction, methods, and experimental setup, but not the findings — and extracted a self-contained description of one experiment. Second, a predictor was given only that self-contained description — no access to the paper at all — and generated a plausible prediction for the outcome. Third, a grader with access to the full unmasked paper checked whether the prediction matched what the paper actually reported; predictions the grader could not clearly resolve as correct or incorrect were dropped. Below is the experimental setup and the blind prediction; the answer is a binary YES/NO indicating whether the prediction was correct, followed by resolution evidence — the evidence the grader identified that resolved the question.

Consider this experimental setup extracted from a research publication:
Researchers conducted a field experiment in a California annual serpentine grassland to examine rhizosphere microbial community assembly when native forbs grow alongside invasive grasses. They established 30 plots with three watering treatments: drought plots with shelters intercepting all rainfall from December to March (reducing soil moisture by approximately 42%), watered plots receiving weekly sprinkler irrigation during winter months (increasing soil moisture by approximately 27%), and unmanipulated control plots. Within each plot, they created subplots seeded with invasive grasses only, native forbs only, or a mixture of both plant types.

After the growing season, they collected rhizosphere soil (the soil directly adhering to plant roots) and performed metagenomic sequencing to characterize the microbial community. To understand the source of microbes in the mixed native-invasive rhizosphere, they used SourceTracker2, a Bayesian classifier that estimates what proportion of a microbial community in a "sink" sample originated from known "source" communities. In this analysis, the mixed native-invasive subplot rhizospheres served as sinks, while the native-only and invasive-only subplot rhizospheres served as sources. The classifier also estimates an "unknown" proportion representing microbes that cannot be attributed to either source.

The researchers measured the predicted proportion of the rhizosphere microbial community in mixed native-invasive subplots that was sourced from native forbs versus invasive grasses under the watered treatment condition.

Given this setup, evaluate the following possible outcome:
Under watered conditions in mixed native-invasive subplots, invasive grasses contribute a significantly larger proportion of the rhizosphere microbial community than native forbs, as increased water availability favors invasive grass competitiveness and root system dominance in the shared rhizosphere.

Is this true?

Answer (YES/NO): YES